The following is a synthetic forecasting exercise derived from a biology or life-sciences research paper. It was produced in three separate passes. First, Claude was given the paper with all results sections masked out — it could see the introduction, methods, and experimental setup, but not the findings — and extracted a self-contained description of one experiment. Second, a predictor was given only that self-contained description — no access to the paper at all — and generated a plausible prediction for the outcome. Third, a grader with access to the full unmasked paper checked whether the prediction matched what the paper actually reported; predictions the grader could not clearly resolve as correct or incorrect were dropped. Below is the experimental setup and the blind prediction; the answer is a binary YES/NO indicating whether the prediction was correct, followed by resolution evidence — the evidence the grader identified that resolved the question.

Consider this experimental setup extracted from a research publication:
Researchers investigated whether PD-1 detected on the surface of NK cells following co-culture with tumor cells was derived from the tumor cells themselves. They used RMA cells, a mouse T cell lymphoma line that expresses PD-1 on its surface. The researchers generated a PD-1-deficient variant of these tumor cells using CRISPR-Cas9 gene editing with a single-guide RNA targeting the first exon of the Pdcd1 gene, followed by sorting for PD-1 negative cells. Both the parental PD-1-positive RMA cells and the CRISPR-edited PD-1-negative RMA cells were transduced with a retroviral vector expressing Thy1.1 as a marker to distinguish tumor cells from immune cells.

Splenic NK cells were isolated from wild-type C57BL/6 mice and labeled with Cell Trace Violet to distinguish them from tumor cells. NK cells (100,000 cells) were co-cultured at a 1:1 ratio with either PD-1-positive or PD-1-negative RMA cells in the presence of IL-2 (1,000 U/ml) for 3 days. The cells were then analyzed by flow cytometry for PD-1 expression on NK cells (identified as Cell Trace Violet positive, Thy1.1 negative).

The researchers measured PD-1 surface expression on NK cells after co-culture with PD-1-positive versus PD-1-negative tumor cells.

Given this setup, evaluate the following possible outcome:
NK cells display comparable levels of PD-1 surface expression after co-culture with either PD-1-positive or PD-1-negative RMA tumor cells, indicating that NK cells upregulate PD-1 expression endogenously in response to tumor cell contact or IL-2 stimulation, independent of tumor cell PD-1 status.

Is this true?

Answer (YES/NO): NO